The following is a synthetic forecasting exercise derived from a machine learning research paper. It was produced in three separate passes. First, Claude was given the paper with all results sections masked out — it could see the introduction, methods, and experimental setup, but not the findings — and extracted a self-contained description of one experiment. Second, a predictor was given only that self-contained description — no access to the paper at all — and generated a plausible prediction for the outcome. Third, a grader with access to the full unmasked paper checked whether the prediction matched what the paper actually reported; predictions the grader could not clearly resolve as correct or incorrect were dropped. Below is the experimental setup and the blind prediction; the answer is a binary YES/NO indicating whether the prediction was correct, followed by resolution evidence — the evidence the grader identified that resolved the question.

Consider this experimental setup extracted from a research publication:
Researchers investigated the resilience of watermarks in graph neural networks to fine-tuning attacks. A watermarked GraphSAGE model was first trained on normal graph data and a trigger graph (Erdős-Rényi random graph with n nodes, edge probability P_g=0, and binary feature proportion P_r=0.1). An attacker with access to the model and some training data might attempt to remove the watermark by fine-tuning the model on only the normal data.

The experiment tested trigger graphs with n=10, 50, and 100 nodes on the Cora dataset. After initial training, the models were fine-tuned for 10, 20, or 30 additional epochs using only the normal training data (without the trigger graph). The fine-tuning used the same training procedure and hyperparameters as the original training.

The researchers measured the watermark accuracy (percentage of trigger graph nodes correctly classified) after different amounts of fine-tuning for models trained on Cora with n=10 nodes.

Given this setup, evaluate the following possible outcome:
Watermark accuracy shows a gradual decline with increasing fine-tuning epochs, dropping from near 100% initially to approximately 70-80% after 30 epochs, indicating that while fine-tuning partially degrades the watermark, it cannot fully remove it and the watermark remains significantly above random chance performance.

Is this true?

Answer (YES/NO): NO